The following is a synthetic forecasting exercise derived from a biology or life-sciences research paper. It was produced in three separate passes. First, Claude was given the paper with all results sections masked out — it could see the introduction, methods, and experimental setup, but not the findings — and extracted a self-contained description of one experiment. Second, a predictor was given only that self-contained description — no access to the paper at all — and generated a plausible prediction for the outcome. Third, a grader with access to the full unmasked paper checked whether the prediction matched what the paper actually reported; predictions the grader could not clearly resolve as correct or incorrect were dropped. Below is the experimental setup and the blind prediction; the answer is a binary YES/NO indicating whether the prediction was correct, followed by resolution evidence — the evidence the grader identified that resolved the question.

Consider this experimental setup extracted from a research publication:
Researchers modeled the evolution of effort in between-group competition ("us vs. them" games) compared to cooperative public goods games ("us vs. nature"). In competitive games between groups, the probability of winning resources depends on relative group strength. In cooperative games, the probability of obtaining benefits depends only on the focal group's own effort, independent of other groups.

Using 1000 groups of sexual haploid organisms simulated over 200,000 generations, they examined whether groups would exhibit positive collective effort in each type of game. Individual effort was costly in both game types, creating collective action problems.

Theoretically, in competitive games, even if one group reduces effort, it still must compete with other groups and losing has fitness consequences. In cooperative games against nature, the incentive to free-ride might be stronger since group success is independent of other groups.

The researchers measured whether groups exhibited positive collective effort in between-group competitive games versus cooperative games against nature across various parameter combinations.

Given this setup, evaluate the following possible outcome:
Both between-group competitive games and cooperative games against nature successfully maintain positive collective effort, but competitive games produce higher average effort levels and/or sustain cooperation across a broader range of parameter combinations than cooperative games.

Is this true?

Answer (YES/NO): NO